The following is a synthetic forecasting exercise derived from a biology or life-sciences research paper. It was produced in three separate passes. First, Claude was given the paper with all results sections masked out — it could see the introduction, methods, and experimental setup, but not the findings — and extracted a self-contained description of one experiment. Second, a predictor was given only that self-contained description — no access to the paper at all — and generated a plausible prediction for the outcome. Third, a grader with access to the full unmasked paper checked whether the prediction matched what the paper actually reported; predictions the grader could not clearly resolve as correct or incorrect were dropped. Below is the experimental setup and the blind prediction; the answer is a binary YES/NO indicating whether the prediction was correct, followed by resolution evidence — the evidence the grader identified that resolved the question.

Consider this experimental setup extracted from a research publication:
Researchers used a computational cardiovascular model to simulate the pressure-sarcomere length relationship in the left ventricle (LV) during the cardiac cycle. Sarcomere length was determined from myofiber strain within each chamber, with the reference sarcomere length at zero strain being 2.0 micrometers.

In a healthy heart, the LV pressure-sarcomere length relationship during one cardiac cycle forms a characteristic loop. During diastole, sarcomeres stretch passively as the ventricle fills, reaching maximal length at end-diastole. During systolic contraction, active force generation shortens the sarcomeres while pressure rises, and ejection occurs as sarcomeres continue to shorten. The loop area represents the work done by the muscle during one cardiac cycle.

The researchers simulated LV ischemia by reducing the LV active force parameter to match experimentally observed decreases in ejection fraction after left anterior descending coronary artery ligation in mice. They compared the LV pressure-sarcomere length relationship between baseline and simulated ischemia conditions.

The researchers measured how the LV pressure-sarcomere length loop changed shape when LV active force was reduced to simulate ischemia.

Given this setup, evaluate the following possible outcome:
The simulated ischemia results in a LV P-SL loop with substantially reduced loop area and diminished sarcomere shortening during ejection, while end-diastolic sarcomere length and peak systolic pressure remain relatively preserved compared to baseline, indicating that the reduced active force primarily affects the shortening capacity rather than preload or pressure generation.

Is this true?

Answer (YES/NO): NO